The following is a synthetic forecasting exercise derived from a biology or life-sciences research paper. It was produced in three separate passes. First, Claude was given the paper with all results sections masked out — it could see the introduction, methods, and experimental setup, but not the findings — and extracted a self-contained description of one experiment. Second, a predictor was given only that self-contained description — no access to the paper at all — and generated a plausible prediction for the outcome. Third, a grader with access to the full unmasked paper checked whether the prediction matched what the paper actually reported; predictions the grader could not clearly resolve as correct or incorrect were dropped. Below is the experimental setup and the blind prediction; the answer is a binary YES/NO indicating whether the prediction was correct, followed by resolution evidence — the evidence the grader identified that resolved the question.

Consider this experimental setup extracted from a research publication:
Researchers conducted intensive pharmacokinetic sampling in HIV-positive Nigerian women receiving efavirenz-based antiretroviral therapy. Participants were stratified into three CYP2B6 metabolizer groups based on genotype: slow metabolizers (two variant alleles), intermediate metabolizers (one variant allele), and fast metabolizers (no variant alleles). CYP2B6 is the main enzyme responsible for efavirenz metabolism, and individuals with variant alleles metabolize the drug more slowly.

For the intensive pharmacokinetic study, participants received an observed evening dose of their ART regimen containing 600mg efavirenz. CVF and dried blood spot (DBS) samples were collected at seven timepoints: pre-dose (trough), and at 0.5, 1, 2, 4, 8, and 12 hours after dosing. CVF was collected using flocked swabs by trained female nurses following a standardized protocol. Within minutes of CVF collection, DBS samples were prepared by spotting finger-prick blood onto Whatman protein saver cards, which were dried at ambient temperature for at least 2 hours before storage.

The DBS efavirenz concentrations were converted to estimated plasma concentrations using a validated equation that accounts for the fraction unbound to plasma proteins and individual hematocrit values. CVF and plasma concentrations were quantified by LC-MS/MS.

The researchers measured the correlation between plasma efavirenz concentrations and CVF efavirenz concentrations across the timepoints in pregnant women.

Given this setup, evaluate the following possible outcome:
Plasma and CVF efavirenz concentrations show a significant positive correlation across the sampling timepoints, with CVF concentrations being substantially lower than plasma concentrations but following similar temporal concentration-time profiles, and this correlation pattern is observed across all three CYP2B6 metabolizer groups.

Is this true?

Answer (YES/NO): NO